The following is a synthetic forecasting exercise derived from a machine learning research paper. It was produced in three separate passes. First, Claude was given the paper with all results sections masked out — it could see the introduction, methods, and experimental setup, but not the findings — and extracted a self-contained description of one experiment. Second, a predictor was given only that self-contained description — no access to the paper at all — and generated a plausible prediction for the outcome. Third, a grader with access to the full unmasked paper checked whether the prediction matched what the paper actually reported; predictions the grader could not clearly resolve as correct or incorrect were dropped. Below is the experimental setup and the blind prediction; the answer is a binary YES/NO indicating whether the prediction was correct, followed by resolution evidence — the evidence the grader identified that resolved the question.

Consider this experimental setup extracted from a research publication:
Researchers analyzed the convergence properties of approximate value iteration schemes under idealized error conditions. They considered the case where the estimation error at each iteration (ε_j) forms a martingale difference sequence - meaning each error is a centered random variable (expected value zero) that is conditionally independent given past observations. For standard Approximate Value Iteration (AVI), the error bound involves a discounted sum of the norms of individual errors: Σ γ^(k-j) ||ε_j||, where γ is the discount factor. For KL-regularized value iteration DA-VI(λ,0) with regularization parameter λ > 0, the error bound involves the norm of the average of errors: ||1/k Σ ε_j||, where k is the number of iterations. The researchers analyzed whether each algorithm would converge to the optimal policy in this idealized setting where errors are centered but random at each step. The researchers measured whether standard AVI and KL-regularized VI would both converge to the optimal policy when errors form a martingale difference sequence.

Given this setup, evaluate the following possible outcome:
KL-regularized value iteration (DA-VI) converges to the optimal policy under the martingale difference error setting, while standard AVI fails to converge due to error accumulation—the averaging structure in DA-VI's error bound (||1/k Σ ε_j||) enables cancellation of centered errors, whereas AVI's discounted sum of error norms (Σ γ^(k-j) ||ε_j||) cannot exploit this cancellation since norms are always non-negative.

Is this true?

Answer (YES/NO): YES